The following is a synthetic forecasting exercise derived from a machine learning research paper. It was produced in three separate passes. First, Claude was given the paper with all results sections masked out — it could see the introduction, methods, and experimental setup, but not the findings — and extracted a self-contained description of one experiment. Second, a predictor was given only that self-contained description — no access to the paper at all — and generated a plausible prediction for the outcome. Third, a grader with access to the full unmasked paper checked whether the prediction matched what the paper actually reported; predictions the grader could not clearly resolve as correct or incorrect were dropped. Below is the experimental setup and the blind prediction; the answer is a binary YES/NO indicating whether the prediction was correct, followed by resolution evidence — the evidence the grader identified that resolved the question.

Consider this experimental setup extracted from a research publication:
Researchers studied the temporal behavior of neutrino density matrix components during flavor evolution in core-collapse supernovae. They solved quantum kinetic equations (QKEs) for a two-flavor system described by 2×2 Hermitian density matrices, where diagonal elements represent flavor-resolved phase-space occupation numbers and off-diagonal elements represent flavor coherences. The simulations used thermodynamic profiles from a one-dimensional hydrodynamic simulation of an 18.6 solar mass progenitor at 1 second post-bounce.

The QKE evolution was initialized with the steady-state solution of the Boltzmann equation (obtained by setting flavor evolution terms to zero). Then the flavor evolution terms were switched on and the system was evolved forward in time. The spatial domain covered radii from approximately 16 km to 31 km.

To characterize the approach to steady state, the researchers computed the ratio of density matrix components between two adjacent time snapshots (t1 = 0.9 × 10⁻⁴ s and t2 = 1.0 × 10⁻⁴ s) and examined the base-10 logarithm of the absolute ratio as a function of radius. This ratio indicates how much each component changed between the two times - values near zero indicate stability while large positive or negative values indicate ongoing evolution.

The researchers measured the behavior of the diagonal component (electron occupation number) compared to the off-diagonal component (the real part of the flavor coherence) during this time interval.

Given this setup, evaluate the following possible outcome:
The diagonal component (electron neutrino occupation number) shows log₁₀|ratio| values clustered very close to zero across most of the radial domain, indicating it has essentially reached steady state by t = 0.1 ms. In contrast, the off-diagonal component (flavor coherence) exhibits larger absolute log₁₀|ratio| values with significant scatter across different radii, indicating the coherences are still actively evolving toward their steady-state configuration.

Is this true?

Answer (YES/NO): YES